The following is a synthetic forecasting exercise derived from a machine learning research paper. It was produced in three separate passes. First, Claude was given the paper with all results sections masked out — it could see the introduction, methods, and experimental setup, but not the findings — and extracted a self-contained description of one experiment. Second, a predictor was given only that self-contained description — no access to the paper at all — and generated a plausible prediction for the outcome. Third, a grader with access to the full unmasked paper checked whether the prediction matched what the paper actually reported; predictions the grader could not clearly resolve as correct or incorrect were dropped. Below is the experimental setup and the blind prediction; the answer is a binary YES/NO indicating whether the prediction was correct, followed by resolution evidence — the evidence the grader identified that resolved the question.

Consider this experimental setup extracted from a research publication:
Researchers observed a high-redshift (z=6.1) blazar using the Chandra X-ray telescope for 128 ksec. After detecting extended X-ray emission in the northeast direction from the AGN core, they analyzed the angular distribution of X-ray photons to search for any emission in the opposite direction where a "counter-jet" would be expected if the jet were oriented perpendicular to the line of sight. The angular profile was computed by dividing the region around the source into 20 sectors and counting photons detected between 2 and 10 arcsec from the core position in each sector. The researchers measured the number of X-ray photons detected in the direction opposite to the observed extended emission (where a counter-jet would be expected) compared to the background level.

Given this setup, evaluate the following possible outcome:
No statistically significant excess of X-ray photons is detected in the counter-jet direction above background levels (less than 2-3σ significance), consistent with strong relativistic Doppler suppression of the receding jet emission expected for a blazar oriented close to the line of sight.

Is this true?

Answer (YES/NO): YES